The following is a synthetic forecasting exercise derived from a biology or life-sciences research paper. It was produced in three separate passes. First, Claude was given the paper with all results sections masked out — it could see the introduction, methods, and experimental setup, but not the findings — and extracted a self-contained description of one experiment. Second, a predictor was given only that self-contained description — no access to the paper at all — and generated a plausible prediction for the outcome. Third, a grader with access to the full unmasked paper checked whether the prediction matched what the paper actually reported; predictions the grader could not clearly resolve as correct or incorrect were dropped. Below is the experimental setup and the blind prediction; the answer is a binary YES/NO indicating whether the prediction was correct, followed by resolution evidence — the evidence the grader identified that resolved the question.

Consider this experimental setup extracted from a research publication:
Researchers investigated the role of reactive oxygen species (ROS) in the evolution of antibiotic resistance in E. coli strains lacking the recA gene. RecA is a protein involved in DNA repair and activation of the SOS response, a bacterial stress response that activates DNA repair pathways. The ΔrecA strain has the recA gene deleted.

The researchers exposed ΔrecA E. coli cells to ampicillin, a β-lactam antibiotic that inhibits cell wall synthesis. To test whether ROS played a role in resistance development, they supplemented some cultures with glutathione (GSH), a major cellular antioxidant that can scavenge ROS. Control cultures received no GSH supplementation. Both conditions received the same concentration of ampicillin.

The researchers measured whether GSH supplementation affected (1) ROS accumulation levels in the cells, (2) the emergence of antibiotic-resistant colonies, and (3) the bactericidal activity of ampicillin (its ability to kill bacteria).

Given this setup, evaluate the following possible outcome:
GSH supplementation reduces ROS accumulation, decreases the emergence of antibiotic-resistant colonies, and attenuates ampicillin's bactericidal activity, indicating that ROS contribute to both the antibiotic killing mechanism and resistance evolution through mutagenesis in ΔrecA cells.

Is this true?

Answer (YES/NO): NO